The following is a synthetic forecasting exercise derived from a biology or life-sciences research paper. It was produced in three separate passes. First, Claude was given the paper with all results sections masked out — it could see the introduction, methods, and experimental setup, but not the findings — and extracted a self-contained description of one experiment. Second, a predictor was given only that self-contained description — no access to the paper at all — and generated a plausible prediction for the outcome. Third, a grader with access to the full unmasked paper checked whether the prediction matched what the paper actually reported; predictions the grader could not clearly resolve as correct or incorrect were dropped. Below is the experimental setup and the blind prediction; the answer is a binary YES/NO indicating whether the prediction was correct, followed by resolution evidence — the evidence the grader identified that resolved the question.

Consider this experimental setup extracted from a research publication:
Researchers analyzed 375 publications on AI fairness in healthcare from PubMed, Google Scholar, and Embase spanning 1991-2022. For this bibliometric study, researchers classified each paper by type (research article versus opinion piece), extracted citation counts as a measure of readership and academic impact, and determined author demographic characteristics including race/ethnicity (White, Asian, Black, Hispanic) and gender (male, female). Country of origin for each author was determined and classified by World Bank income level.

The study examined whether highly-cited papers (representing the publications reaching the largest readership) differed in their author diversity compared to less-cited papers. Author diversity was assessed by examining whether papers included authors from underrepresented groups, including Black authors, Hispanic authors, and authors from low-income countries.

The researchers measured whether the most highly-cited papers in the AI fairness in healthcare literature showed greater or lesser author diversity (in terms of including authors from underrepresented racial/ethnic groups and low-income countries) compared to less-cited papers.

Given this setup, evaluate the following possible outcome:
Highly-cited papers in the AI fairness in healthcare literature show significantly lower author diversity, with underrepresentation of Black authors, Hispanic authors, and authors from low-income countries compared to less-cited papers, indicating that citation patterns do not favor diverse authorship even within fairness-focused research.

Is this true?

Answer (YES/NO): NO